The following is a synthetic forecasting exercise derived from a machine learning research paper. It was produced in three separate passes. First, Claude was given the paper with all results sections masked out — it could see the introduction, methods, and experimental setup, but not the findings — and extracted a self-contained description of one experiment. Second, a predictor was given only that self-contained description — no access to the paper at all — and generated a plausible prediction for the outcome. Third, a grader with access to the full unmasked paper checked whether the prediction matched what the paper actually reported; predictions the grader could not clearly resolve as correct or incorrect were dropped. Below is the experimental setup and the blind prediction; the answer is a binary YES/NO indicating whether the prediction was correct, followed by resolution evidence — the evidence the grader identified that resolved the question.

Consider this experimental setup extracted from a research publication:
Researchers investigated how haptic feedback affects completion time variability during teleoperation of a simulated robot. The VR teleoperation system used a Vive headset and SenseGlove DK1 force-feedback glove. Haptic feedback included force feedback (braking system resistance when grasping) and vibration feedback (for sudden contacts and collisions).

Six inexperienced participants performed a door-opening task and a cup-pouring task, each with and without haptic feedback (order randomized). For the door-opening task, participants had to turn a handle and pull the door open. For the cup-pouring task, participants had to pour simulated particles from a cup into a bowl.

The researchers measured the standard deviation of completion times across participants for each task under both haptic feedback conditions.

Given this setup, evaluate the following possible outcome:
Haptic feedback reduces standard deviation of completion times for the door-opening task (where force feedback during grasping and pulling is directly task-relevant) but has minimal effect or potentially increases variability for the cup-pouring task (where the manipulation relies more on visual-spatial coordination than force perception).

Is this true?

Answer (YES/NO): YES